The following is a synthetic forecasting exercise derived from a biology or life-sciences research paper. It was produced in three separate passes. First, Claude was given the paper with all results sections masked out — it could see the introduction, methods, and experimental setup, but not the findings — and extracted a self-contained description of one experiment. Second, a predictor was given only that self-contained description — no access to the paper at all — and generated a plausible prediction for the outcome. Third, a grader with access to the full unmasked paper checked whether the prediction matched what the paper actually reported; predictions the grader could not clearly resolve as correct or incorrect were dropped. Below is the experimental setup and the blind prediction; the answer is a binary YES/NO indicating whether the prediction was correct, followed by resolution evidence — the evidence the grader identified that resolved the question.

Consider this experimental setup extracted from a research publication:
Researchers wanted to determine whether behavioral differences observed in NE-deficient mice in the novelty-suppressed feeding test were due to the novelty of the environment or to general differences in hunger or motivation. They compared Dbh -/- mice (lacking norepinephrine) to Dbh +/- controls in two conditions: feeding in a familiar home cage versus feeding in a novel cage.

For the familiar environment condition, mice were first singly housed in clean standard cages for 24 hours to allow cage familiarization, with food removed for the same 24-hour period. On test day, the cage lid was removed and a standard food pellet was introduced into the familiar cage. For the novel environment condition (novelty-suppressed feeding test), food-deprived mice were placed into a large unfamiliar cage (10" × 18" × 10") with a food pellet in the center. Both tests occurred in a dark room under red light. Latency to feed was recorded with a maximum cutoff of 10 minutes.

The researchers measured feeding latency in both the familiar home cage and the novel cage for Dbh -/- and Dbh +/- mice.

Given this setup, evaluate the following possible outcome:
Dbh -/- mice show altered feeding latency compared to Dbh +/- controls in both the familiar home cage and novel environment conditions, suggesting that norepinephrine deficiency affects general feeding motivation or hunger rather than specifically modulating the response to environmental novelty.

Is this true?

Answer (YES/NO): NO